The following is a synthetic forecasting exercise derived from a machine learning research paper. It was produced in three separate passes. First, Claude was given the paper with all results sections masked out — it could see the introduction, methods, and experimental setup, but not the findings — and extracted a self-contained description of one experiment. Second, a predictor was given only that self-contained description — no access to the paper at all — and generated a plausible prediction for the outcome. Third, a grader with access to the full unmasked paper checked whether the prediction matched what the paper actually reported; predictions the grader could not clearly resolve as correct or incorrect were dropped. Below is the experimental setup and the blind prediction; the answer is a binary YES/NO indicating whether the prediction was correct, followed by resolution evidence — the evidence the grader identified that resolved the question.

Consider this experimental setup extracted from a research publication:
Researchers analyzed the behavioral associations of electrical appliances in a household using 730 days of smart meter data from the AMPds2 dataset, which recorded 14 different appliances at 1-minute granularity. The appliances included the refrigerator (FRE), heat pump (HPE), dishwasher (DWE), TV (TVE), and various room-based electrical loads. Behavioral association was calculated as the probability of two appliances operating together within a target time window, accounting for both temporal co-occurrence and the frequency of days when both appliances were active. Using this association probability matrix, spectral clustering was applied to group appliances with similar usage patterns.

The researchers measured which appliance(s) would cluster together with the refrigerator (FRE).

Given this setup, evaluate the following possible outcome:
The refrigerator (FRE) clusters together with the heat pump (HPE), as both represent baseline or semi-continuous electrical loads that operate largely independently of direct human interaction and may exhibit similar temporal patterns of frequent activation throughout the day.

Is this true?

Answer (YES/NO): YES